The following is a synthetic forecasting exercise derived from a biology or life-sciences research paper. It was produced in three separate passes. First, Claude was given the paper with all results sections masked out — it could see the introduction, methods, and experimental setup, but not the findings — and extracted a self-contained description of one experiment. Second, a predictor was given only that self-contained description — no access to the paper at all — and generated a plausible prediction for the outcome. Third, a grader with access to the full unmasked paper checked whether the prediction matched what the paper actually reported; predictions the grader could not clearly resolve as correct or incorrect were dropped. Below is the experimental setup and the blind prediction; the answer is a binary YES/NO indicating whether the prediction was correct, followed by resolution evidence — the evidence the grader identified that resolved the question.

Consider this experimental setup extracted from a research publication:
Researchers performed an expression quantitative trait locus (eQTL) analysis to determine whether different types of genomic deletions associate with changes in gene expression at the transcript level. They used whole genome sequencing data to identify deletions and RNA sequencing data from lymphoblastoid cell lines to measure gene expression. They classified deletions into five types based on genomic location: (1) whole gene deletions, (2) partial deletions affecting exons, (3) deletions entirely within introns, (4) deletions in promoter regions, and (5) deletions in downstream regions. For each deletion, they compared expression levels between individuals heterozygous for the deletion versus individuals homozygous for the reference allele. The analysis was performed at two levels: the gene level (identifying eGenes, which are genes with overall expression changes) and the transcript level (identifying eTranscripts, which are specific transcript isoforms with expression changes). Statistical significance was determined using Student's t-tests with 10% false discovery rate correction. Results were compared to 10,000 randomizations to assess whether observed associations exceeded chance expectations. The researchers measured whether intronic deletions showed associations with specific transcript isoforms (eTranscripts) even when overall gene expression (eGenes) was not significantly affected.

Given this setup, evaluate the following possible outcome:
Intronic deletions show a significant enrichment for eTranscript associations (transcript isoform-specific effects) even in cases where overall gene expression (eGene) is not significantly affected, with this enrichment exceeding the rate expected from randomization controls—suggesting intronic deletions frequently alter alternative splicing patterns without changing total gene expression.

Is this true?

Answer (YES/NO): YES